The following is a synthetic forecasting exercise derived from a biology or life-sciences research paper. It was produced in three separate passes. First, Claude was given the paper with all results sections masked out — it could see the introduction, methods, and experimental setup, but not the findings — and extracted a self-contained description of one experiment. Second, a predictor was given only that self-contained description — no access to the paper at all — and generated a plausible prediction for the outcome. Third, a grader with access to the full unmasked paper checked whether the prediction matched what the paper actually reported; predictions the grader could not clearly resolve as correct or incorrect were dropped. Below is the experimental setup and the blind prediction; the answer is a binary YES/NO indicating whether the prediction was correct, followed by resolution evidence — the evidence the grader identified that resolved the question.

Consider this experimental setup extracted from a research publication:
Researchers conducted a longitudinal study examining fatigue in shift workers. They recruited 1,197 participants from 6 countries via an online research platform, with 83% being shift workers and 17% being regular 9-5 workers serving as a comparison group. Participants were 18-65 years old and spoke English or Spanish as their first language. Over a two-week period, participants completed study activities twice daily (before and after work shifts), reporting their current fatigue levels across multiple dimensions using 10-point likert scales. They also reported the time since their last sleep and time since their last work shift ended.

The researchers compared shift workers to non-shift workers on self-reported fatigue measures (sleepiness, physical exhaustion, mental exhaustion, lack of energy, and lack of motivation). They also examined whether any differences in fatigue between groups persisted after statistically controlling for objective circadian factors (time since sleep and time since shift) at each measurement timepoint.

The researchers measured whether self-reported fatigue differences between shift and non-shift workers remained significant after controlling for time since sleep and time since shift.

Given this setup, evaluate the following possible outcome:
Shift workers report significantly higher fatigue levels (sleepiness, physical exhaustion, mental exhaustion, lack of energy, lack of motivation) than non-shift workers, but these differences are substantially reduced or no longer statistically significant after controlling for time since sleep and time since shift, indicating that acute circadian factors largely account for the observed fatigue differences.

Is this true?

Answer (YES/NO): NO